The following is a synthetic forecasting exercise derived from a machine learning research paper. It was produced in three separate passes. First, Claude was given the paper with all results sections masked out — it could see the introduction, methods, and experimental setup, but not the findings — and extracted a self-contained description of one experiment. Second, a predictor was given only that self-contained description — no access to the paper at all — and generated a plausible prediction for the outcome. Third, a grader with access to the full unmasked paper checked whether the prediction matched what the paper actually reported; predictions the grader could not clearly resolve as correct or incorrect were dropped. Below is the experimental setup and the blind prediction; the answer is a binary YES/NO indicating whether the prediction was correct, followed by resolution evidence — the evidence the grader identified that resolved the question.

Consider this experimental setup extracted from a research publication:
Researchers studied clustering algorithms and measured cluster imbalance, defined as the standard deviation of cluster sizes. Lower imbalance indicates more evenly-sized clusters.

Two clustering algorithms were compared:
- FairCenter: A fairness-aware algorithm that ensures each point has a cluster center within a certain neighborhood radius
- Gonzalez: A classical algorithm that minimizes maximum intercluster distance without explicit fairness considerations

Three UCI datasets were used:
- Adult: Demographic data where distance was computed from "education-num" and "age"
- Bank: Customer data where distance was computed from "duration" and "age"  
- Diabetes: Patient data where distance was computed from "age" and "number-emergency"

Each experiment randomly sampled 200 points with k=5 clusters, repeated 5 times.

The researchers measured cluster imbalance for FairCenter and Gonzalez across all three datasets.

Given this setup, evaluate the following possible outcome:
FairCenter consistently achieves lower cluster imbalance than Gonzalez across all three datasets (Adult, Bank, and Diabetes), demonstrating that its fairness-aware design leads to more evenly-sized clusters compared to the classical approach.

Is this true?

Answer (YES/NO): YES